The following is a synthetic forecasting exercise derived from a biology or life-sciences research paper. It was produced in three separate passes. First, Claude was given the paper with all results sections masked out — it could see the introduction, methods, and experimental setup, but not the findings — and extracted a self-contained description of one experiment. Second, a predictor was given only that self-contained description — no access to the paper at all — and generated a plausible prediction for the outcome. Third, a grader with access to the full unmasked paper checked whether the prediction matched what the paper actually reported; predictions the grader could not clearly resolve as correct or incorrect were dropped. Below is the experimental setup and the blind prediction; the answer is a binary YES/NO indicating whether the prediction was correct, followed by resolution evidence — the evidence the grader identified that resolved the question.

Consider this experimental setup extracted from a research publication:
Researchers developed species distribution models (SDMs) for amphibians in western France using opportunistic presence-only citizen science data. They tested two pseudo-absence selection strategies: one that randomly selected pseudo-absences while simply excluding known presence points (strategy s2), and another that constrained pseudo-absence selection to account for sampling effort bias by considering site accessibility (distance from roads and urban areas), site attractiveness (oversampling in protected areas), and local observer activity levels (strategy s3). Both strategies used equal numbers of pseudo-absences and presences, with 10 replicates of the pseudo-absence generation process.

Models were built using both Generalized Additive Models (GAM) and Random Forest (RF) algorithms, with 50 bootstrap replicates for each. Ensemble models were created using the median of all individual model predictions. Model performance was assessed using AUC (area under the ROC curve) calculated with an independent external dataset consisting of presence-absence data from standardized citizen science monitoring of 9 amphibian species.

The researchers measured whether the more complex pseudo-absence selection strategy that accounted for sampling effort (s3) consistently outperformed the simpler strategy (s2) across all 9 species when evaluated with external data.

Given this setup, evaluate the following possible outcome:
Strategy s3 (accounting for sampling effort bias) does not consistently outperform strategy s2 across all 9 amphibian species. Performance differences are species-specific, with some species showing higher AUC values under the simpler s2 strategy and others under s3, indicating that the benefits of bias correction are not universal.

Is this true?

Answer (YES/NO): YES